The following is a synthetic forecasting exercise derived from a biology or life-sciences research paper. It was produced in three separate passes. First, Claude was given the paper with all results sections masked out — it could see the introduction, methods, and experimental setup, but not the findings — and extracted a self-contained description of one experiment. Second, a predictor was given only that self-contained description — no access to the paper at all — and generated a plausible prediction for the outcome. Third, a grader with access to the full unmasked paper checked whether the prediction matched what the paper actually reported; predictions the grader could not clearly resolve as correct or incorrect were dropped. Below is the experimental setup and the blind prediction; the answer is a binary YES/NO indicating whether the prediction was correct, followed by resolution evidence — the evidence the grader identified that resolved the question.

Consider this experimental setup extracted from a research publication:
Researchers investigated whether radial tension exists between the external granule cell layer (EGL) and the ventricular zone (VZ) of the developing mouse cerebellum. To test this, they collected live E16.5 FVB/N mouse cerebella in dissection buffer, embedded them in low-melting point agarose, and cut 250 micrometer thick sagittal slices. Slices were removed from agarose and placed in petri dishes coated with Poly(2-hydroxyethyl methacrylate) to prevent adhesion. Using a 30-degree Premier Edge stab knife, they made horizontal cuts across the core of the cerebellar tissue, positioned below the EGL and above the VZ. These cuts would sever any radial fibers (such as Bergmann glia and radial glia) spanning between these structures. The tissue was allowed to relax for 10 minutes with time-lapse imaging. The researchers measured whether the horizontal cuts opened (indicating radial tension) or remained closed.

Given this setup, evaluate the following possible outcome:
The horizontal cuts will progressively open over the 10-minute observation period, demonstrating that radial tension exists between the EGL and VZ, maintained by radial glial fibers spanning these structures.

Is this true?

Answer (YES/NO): YES